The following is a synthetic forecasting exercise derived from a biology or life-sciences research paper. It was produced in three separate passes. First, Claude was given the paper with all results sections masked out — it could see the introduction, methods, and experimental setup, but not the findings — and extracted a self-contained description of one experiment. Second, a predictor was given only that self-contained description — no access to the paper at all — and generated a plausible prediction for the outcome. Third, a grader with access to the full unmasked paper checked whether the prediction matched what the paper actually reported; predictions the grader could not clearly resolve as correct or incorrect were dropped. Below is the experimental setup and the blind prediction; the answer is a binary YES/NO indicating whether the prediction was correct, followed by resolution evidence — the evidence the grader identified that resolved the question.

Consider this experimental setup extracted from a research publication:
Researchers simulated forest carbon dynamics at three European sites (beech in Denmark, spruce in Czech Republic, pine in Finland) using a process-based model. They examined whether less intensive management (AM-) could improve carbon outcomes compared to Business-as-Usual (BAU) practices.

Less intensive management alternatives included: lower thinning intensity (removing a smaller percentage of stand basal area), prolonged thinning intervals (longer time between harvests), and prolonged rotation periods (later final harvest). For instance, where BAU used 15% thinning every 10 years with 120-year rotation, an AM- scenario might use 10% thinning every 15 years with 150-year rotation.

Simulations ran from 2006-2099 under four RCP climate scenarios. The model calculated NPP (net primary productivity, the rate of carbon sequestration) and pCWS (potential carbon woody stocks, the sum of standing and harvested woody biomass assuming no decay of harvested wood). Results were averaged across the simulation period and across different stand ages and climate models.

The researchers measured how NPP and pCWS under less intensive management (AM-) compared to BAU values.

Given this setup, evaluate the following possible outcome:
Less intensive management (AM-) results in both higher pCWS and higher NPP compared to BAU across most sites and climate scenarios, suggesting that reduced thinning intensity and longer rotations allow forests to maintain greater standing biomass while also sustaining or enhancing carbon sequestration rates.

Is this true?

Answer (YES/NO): NO